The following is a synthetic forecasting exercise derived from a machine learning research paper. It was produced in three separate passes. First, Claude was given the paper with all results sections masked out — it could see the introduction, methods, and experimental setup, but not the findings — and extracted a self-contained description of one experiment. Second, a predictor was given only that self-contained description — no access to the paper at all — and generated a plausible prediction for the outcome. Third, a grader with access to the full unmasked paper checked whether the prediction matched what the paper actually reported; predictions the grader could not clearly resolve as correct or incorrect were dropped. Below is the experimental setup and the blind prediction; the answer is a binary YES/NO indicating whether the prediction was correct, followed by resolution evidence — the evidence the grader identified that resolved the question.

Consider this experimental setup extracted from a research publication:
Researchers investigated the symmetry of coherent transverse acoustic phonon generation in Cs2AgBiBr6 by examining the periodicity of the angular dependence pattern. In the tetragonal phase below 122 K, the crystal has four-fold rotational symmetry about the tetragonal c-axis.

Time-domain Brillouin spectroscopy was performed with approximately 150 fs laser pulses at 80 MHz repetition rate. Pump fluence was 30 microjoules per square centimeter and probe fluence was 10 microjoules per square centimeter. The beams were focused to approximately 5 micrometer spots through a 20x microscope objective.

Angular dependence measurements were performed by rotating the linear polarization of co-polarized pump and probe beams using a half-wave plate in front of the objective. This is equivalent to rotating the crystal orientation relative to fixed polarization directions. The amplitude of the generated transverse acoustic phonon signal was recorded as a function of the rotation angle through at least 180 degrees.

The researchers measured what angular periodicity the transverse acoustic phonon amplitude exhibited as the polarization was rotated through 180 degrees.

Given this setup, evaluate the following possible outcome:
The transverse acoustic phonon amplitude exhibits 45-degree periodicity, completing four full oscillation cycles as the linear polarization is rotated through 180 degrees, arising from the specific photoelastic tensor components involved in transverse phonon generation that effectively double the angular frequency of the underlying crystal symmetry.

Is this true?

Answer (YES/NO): NO